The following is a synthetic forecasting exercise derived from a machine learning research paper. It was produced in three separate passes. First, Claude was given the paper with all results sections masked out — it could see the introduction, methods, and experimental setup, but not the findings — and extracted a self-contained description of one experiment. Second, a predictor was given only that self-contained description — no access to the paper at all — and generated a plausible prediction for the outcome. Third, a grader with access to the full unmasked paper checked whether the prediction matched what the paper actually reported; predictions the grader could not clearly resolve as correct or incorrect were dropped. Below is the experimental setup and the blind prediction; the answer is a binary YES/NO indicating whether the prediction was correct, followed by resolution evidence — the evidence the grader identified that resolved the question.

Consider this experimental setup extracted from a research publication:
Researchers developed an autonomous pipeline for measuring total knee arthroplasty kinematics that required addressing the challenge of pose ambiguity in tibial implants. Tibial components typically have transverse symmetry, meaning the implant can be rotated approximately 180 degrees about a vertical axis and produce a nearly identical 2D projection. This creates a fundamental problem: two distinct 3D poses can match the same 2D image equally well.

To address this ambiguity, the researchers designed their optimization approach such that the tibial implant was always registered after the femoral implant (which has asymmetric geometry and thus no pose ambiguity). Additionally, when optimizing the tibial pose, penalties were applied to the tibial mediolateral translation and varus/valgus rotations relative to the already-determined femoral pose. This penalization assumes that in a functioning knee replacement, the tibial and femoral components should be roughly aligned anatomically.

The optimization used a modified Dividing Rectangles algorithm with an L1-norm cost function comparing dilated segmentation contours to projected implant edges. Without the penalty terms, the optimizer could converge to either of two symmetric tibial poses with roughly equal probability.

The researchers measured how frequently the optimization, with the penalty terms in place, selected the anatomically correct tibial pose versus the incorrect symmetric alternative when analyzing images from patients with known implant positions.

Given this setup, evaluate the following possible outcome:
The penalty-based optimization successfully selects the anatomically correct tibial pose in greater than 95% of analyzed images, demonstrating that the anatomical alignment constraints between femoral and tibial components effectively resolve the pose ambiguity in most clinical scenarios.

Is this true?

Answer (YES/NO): NO